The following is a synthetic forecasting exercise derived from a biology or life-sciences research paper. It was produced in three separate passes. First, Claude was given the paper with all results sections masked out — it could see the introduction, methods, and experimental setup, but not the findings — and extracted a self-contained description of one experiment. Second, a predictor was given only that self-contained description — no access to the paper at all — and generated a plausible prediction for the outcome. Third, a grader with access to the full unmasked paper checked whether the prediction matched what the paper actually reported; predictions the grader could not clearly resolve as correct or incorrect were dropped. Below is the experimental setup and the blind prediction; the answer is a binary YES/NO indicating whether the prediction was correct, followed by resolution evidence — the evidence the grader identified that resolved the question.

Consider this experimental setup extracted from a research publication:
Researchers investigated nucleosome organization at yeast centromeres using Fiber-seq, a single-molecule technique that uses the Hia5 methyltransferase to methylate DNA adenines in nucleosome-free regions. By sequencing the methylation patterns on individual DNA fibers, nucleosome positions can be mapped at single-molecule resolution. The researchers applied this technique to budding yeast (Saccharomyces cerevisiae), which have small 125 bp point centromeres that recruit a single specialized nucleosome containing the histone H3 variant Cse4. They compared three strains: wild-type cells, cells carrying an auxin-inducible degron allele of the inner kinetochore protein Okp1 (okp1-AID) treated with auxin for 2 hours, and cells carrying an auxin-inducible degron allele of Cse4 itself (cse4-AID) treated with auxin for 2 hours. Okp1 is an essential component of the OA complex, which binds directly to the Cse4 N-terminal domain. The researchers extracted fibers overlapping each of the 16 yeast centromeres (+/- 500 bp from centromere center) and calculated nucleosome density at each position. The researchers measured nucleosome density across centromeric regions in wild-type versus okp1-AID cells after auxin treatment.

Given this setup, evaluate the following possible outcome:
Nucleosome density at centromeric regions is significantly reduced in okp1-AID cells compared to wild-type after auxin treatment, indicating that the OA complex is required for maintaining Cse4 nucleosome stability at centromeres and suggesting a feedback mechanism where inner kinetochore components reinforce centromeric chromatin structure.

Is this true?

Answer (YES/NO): YES